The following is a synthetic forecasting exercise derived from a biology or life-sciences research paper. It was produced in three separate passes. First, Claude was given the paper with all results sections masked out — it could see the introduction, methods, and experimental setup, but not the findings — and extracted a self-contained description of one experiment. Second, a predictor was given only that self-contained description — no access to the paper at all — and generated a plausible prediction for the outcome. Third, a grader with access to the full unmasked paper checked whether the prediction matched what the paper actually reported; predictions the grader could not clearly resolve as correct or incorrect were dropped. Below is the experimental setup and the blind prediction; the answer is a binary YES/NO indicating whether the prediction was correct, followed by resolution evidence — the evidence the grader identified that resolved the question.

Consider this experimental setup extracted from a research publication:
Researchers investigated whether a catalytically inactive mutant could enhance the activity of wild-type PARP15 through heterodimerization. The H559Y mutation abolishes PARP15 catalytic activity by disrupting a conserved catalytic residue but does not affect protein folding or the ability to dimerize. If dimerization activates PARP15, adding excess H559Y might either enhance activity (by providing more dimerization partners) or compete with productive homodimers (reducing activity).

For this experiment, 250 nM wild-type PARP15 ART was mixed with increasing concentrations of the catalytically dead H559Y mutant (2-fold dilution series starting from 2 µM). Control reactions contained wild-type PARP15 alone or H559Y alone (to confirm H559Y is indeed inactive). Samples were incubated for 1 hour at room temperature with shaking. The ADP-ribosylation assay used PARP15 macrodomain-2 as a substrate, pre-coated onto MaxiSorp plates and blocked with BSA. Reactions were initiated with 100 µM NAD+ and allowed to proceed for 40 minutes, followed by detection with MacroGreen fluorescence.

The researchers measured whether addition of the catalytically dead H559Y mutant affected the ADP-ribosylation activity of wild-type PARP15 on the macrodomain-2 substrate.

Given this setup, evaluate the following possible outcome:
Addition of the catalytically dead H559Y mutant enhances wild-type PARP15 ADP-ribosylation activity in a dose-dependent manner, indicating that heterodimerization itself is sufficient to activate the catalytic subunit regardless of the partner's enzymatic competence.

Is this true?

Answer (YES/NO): YES